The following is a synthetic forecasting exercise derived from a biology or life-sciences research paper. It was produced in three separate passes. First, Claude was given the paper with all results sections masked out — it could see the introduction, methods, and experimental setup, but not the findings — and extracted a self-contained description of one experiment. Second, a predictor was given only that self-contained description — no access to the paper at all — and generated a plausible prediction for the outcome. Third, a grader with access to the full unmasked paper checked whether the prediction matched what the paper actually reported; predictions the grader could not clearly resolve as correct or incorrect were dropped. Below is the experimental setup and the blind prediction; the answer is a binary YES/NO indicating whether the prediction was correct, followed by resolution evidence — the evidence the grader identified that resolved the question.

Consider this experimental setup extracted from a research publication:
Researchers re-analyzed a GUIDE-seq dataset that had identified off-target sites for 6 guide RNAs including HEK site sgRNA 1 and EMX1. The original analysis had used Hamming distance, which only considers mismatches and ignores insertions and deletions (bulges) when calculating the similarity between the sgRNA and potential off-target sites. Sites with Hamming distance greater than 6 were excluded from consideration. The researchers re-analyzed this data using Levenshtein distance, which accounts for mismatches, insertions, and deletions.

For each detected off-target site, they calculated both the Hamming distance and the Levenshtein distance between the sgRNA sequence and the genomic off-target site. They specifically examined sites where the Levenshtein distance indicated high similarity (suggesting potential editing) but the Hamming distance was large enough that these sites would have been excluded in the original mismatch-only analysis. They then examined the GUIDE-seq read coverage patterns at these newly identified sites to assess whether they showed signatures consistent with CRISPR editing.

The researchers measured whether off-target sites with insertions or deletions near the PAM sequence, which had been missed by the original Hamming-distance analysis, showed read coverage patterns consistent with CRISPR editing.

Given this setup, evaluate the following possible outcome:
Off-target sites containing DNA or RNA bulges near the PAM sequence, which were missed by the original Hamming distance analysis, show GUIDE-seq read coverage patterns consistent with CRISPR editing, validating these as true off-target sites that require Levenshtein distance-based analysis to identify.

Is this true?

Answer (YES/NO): YES